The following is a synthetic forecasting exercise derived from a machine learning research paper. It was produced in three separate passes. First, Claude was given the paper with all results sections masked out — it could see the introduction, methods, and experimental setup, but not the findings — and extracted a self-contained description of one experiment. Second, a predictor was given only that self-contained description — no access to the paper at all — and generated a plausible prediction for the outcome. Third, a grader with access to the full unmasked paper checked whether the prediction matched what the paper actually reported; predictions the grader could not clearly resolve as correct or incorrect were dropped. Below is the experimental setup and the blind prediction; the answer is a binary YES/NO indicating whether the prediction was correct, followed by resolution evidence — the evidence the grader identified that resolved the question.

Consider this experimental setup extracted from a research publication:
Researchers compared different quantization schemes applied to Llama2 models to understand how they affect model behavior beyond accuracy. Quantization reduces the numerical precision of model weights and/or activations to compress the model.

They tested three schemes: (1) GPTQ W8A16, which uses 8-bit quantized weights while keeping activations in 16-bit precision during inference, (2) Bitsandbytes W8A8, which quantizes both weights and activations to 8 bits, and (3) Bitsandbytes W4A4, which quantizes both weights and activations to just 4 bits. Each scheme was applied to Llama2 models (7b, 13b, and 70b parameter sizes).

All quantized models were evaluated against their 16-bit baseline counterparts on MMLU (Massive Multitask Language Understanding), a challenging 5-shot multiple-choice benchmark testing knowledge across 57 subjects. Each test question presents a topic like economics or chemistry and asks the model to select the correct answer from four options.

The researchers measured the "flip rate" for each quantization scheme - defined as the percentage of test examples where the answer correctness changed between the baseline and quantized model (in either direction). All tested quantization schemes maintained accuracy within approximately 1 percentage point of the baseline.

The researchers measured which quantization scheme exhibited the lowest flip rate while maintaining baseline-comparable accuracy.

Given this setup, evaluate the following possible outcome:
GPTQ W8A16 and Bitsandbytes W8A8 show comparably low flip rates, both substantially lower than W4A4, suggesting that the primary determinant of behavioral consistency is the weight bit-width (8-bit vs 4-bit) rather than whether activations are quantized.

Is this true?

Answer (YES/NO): NO